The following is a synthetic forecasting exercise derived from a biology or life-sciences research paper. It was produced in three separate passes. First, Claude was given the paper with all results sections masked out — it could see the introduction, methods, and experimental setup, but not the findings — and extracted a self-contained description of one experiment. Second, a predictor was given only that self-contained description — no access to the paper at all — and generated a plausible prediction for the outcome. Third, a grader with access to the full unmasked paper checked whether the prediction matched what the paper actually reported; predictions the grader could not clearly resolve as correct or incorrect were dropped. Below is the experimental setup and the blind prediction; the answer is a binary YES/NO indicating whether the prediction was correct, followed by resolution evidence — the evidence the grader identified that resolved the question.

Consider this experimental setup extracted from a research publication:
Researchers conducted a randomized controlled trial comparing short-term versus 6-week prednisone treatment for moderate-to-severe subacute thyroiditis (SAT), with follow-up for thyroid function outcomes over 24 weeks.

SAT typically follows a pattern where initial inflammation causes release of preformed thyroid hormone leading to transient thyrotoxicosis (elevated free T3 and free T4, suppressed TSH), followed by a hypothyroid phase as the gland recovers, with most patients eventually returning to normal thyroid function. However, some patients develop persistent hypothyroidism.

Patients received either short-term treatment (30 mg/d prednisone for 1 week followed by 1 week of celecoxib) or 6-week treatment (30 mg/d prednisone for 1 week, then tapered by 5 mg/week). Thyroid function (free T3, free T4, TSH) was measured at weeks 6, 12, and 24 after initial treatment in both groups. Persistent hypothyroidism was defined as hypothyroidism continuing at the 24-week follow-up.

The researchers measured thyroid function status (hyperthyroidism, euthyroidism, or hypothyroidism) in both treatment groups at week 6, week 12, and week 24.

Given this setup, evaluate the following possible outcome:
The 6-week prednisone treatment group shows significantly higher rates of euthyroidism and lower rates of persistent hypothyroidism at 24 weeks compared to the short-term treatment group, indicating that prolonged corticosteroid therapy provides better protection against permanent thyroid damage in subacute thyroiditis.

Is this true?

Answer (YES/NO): NO